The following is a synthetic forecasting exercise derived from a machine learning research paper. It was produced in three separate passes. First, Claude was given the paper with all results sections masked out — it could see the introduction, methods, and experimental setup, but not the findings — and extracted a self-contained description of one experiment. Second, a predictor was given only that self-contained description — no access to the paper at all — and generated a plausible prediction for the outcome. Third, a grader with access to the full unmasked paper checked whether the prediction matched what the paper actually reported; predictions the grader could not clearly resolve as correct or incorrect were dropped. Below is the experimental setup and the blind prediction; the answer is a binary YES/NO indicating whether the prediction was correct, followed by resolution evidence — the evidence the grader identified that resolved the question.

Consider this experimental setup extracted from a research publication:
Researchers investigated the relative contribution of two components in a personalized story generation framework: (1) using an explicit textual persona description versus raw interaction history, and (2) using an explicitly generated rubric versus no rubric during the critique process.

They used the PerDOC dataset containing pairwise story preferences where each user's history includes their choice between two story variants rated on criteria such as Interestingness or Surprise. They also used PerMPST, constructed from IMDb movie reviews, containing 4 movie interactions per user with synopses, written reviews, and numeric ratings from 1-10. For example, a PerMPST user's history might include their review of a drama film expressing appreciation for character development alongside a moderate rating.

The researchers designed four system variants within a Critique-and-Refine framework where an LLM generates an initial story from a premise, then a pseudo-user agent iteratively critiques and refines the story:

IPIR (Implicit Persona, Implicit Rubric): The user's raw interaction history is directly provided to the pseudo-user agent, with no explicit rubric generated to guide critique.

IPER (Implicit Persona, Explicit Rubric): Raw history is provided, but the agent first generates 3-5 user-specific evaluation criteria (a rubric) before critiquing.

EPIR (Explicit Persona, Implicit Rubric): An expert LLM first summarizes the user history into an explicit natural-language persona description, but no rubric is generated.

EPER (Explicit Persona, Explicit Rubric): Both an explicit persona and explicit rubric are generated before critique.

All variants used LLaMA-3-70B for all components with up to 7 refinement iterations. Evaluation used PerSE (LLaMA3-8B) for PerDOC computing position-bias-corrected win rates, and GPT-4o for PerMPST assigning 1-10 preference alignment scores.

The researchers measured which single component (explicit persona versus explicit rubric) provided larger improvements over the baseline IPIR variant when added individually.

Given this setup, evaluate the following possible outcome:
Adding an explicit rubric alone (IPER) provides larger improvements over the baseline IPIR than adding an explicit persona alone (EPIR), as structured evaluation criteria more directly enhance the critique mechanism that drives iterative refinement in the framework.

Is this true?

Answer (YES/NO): YES